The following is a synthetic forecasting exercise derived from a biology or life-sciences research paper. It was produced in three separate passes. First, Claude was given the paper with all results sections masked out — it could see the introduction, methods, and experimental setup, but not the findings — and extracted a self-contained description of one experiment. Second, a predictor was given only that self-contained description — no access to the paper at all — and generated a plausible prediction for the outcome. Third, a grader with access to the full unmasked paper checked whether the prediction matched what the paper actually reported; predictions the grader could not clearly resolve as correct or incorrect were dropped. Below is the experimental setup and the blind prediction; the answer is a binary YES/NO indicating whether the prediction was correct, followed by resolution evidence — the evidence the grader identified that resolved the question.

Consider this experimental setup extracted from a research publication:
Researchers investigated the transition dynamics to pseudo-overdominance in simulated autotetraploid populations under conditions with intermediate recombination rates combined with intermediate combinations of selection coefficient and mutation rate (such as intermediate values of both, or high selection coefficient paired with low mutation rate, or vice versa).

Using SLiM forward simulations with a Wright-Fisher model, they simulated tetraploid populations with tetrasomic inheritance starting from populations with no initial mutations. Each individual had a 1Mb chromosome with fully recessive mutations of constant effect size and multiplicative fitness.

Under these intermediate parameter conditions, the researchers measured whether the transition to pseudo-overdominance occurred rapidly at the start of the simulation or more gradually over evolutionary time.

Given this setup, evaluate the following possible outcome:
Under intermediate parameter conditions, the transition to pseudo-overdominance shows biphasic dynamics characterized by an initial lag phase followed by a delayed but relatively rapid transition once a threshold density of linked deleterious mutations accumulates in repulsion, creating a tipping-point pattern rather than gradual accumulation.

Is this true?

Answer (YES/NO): NO